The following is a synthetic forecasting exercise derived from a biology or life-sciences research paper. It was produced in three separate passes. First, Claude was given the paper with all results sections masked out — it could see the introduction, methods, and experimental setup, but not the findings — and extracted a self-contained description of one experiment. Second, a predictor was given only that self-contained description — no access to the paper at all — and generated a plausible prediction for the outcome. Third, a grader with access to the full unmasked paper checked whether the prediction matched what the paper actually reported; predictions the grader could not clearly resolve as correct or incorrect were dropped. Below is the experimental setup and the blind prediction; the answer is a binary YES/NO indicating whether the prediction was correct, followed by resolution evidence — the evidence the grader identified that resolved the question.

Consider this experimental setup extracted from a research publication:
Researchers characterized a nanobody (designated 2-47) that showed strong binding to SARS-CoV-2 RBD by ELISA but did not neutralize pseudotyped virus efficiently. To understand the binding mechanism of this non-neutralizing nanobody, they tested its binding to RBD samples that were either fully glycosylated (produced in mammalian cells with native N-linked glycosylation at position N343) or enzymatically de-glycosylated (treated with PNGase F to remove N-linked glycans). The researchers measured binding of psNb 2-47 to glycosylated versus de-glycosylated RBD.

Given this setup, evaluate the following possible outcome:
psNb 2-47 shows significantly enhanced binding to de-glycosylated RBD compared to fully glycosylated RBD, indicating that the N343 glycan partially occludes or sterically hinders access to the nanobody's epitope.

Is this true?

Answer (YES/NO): NO